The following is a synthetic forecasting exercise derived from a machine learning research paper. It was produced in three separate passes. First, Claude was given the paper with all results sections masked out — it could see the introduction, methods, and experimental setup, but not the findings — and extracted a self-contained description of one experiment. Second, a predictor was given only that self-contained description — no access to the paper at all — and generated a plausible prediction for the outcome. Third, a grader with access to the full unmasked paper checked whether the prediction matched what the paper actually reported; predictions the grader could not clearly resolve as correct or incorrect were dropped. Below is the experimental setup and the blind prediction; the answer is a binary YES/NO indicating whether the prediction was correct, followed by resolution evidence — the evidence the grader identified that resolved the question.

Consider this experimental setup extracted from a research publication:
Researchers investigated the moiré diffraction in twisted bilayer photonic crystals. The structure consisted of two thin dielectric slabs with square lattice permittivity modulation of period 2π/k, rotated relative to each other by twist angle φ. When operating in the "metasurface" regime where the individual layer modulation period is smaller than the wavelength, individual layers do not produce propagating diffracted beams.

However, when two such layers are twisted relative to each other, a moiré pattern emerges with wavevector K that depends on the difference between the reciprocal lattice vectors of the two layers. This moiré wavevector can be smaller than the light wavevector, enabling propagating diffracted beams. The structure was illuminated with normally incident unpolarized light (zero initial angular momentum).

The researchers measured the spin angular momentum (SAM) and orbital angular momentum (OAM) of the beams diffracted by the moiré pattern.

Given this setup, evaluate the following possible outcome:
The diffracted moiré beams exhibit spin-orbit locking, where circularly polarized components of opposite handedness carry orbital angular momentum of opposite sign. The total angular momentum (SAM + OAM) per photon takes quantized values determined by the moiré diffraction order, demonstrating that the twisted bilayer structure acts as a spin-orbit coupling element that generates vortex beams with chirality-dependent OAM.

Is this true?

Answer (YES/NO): NO